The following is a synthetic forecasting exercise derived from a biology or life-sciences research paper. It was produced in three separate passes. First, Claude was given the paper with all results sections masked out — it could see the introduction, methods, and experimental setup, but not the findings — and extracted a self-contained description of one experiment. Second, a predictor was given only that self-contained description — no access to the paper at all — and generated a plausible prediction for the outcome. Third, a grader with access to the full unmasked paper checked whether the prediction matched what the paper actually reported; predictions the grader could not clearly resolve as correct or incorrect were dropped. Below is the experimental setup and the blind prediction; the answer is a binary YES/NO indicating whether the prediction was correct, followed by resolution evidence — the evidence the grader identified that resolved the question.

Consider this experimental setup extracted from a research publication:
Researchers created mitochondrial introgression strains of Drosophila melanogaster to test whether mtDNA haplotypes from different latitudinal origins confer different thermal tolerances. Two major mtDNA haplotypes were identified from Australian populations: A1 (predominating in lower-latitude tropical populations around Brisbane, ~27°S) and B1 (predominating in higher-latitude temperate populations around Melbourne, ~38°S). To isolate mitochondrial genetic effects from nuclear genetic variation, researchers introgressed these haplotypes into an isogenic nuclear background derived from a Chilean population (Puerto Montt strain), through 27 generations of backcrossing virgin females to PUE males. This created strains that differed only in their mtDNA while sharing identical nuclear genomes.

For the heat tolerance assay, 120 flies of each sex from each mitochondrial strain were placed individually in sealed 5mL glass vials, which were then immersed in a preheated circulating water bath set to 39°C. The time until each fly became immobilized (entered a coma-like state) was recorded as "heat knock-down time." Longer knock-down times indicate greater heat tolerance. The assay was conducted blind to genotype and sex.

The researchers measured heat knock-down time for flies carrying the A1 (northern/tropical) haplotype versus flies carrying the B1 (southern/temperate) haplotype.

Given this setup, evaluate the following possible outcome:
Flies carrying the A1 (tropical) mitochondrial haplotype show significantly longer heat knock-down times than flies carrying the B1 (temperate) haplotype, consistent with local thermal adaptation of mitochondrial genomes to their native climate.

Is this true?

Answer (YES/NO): YES